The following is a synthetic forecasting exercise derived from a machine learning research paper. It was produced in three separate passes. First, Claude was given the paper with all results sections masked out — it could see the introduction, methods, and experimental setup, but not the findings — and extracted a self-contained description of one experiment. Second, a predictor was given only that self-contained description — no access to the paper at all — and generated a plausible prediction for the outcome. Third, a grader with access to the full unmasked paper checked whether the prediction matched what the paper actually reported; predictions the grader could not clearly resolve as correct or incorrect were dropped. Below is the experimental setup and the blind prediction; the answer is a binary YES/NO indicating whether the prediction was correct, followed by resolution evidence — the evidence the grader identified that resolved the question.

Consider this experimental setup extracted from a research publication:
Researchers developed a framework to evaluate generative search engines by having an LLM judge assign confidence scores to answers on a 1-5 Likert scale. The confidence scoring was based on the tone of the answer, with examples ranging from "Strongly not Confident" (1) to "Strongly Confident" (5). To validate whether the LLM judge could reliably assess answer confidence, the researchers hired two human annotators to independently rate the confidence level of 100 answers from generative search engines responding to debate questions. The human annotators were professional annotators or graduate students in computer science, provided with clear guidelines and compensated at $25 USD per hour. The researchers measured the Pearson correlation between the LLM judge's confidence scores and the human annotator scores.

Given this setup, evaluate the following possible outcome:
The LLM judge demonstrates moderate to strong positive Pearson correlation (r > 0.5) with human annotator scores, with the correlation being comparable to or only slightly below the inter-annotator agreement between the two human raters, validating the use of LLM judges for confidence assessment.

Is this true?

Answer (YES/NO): NO